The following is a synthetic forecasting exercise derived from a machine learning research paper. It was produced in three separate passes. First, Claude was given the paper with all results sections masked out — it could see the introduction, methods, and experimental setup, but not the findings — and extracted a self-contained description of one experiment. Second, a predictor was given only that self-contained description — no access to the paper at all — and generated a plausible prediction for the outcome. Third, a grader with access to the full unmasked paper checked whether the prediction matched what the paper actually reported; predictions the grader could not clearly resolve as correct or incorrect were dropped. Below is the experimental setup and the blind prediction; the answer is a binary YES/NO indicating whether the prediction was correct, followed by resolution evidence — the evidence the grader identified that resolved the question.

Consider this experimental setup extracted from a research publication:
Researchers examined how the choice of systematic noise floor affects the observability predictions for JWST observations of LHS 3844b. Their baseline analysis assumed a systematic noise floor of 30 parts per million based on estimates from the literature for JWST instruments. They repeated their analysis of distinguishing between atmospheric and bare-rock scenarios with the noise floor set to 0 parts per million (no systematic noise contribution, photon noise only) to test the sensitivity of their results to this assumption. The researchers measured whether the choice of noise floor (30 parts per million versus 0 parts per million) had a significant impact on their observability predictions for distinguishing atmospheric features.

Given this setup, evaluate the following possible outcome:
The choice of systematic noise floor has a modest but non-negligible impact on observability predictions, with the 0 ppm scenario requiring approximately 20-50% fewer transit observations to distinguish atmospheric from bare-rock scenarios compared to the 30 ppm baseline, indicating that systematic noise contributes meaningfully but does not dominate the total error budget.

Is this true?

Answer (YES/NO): NO